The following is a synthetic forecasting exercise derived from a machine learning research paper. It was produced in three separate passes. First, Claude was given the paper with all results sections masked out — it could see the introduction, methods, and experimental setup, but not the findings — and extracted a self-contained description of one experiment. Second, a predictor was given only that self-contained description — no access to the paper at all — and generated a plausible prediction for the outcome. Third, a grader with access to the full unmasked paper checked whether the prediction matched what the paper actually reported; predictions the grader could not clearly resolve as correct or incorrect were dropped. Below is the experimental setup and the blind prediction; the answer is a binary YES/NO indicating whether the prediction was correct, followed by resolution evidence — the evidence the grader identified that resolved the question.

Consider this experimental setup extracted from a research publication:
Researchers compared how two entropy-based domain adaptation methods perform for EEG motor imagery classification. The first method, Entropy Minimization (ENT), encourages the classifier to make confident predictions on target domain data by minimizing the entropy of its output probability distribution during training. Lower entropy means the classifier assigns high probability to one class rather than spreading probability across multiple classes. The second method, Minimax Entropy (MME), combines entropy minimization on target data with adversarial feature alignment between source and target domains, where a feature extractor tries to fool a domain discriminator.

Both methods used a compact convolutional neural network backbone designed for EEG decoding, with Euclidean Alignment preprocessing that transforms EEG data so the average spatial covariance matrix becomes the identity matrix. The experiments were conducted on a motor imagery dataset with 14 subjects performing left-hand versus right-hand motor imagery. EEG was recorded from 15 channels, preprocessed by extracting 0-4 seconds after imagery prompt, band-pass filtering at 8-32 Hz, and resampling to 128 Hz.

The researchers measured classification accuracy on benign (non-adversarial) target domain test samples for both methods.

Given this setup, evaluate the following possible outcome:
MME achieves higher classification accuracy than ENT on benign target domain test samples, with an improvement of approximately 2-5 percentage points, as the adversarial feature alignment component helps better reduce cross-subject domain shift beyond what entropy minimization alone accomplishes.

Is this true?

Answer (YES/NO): NO